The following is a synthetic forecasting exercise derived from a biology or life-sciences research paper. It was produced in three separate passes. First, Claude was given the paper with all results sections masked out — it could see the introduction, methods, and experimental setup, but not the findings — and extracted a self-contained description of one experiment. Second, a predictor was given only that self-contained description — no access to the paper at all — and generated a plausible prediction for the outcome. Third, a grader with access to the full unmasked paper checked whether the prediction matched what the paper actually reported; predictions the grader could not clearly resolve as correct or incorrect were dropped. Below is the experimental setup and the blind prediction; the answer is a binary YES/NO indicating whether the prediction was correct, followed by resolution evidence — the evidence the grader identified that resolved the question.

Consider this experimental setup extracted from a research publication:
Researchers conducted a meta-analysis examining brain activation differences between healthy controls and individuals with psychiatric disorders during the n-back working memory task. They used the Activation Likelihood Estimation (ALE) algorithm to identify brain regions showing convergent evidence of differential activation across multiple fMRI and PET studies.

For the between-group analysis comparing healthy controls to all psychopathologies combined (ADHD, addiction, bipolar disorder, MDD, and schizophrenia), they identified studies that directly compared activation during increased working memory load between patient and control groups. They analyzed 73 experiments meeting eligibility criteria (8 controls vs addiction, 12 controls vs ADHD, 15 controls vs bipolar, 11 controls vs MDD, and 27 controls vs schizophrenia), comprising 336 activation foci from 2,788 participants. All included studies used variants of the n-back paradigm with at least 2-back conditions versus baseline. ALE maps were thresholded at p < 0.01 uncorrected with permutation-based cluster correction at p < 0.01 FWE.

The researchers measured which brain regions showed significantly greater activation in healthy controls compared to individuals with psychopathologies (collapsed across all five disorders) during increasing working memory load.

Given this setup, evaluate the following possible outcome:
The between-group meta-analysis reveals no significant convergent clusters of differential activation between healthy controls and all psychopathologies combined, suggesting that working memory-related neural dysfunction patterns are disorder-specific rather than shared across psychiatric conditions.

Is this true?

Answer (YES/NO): NO